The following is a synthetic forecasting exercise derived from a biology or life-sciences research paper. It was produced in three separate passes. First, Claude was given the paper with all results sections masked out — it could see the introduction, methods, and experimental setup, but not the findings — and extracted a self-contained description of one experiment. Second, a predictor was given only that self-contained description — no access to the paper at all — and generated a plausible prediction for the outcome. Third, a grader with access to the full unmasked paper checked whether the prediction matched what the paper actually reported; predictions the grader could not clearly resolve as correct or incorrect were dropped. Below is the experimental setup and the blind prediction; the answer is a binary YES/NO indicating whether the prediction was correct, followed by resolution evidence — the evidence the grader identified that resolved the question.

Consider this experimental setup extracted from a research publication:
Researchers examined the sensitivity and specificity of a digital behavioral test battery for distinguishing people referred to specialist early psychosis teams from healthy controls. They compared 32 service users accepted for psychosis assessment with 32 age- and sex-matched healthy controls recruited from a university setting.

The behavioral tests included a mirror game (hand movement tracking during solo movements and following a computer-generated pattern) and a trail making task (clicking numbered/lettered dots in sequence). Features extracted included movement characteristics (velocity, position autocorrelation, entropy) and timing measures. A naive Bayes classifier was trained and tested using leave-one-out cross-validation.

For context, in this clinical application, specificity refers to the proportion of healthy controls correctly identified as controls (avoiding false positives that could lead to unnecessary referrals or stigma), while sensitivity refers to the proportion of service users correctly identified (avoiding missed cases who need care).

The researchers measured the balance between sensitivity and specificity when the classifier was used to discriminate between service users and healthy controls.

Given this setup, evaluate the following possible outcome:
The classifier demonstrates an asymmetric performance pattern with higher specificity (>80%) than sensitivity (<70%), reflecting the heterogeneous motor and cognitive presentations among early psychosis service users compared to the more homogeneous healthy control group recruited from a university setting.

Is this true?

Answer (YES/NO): NO